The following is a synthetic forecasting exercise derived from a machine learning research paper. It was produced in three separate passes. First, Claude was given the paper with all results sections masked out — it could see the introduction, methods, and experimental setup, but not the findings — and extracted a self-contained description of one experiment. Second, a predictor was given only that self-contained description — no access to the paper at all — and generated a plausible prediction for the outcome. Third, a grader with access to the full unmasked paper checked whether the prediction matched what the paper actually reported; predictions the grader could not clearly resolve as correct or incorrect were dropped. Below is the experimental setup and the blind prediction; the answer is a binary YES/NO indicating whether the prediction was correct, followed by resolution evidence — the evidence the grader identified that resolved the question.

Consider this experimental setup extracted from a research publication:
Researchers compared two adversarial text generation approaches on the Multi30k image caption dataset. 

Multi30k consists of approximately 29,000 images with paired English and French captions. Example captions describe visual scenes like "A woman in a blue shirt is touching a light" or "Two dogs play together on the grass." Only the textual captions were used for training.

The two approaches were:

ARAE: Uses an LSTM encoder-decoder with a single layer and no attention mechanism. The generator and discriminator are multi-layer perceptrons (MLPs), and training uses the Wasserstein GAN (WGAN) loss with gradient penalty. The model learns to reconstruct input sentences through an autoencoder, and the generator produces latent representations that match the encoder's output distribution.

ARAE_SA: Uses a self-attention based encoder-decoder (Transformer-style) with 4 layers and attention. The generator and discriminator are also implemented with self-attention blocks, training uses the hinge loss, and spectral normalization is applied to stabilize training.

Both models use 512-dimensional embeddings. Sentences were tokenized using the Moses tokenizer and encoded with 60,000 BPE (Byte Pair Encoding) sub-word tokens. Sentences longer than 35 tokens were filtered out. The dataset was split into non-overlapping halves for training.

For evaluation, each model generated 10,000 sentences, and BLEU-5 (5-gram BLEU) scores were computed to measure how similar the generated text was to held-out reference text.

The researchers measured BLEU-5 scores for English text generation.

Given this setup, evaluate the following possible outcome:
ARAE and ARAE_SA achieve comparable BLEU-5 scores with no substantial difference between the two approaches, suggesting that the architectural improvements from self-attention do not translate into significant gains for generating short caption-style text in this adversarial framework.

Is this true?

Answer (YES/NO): NO